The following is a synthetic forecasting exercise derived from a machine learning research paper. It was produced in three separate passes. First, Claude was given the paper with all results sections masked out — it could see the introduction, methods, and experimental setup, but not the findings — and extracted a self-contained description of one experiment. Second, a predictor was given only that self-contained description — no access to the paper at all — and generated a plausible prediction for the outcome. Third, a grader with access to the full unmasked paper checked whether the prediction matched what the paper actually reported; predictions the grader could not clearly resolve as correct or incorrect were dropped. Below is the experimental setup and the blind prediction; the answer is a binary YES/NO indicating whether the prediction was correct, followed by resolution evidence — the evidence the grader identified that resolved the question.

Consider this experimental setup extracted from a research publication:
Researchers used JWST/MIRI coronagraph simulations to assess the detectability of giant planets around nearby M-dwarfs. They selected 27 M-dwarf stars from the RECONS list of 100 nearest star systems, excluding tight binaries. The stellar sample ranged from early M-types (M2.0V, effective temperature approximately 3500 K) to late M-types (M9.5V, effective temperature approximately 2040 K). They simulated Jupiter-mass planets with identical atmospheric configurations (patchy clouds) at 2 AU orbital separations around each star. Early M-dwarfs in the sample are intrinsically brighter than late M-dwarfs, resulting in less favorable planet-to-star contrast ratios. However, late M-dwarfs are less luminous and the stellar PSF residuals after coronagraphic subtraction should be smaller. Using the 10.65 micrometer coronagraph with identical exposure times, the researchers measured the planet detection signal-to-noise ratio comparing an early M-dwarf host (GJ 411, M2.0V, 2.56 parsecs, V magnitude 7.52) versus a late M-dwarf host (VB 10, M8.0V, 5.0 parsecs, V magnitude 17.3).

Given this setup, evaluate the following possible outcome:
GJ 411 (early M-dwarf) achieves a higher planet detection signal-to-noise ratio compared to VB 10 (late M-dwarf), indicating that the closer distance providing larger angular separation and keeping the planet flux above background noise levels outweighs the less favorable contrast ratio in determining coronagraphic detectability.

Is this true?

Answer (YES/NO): YES